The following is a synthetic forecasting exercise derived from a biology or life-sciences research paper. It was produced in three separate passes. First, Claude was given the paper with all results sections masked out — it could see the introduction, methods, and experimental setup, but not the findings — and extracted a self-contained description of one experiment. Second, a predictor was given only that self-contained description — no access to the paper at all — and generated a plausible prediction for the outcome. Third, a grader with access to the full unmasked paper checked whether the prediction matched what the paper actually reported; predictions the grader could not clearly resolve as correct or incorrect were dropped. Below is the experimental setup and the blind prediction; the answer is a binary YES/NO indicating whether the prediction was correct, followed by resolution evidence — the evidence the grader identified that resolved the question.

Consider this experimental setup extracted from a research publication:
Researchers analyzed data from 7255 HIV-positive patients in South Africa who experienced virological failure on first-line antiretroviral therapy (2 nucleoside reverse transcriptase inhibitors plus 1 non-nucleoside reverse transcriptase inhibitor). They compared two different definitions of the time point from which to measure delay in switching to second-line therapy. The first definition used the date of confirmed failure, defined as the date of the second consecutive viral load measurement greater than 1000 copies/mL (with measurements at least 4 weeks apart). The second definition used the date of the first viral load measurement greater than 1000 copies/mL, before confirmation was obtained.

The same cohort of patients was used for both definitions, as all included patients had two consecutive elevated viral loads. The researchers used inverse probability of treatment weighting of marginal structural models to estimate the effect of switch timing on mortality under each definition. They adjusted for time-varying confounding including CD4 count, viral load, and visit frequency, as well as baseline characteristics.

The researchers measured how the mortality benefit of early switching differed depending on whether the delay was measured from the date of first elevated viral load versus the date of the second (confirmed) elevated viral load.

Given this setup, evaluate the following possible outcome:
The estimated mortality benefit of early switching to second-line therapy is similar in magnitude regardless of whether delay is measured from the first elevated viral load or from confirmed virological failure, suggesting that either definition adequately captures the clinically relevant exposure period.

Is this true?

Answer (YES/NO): NO